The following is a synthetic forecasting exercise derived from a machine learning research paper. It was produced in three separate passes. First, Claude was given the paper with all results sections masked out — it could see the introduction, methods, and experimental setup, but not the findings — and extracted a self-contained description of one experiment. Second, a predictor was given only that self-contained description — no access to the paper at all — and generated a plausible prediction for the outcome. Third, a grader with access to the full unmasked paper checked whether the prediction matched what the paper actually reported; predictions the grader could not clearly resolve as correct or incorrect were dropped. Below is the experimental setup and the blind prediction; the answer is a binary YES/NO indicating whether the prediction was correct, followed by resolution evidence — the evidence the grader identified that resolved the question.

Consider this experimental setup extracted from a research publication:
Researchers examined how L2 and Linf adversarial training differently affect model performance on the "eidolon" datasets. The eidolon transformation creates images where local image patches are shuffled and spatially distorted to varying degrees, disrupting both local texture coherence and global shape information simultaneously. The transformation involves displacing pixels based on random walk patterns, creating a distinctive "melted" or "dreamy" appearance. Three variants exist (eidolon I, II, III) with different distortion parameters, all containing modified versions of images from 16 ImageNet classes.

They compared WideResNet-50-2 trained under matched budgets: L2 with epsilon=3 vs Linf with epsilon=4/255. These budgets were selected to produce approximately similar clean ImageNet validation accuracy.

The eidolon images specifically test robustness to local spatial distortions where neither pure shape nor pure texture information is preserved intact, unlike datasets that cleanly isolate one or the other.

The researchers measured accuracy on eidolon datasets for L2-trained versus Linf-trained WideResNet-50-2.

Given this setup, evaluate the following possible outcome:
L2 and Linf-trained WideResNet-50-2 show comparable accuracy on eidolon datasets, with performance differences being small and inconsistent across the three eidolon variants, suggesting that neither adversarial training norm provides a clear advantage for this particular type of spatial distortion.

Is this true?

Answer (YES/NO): NO